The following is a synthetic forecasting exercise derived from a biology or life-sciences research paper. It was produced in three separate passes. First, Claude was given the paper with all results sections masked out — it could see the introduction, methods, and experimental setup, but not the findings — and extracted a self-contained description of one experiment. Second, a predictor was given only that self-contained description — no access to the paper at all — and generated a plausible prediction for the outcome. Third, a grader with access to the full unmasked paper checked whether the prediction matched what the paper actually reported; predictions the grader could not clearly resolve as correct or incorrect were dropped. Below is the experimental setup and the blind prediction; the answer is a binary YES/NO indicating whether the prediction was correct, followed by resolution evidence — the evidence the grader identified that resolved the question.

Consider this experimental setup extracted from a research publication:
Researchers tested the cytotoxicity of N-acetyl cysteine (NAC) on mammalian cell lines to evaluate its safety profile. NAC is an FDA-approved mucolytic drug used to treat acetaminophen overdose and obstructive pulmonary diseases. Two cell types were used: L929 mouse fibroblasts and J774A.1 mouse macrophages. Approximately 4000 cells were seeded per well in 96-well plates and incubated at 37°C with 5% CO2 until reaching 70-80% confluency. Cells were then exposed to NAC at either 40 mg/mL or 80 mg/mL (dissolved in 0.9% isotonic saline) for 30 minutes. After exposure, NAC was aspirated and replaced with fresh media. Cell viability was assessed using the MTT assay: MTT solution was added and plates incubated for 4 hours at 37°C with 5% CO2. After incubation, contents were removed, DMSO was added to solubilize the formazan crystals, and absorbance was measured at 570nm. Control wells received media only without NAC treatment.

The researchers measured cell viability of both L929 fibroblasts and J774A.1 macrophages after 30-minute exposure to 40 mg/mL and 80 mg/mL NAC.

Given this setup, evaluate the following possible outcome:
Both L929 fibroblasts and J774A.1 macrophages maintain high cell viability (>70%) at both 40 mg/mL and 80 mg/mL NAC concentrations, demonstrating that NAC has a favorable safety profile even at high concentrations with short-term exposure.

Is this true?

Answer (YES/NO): YES